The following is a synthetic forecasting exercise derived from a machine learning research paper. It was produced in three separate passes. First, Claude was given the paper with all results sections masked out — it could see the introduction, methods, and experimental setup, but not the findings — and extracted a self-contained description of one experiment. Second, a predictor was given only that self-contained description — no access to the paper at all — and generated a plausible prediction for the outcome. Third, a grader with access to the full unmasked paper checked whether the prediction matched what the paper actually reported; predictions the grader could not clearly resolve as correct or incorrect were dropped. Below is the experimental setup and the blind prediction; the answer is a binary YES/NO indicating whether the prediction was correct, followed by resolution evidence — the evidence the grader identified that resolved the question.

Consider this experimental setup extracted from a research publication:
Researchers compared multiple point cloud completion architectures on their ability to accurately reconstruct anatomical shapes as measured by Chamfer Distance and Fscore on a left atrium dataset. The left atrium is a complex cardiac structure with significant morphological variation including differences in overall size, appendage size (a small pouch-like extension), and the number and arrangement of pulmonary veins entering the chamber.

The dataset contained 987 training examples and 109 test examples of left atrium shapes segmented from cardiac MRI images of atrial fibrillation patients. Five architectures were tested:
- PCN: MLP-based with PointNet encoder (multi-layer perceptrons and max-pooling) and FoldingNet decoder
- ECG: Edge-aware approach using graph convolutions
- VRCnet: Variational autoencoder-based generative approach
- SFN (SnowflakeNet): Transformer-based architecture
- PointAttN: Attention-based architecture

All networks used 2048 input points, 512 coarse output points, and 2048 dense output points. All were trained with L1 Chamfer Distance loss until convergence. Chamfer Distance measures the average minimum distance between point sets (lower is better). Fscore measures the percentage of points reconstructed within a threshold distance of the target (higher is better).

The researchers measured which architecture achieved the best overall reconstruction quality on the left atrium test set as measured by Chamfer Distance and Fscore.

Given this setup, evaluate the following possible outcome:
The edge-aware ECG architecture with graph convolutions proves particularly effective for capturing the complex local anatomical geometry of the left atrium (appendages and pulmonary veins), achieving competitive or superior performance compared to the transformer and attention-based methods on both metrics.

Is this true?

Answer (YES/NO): NO